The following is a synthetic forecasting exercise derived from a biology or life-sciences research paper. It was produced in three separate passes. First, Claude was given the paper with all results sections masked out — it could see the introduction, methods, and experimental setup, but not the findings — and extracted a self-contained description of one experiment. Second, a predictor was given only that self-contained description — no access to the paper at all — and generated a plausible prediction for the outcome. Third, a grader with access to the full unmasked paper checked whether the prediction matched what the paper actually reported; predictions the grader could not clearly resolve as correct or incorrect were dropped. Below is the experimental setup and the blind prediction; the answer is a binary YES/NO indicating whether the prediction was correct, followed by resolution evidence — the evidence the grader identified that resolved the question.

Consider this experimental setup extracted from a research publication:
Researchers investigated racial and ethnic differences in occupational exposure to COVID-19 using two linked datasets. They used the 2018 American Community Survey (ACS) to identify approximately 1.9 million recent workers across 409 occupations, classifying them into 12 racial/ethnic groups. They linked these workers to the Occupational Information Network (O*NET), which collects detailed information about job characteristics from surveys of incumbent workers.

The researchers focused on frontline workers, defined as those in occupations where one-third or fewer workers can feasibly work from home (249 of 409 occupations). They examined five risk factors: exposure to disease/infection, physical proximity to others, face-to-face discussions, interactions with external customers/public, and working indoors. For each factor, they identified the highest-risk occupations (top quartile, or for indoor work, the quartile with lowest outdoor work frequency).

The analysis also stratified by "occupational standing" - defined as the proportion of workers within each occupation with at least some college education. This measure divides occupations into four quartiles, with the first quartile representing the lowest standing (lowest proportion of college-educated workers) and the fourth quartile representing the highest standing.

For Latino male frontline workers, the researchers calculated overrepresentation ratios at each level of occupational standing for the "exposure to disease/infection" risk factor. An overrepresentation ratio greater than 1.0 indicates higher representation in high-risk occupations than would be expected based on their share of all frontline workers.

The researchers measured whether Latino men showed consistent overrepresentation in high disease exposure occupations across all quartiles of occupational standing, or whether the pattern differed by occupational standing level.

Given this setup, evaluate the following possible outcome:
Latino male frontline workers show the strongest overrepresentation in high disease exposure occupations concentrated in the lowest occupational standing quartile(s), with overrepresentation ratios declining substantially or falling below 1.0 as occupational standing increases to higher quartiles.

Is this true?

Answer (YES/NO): YES